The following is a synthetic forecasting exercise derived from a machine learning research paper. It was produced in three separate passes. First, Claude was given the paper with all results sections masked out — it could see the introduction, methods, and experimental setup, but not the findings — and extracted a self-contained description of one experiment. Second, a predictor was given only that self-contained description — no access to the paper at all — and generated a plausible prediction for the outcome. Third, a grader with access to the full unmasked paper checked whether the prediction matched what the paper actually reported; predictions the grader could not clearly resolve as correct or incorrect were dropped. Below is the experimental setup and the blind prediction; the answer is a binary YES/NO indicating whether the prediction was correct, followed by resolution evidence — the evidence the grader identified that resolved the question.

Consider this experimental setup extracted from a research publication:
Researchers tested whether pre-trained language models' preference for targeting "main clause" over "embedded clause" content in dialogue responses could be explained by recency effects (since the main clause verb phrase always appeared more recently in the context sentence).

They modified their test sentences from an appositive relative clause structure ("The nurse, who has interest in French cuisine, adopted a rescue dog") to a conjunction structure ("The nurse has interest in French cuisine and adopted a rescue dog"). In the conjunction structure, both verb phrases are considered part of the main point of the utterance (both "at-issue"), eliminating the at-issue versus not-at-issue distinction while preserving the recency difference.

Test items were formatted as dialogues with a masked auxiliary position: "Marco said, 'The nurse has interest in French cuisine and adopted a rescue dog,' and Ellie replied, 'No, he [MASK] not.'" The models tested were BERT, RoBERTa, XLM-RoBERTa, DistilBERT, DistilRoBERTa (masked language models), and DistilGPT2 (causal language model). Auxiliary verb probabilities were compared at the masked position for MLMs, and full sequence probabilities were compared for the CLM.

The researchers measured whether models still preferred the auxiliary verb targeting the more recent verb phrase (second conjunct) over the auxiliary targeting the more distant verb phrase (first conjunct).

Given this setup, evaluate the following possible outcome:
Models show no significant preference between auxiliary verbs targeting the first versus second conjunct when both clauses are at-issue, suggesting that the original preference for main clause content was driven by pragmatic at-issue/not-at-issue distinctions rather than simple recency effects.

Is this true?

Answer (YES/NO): NO